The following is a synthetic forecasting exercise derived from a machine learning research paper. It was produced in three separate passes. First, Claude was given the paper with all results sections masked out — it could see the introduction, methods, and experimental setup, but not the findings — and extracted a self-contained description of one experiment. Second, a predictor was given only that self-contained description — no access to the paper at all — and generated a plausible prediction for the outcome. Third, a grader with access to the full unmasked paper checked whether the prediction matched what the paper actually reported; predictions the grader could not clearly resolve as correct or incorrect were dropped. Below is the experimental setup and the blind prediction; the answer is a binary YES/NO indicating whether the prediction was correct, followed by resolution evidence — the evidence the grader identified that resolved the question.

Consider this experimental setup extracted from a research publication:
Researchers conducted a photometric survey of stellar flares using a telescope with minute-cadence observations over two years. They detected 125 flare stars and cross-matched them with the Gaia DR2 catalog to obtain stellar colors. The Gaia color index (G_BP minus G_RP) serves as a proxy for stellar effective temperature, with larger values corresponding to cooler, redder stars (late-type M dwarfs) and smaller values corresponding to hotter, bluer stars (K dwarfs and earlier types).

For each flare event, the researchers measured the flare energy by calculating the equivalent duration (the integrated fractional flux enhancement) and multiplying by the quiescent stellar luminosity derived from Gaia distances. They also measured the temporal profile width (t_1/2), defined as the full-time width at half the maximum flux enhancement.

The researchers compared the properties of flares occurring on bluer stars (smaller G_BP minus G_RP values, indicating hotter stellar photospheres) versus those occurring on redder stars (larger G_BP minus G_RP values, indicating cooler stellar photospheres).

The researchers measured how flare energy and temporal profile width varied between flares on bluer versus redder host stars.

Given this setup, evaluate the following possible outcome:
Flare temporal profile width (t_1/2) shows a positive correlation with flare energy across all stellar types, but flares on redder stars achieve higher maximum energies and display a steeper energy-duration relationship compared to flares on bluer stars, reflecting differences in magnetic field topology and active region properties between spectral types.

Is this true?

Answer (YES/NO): NO